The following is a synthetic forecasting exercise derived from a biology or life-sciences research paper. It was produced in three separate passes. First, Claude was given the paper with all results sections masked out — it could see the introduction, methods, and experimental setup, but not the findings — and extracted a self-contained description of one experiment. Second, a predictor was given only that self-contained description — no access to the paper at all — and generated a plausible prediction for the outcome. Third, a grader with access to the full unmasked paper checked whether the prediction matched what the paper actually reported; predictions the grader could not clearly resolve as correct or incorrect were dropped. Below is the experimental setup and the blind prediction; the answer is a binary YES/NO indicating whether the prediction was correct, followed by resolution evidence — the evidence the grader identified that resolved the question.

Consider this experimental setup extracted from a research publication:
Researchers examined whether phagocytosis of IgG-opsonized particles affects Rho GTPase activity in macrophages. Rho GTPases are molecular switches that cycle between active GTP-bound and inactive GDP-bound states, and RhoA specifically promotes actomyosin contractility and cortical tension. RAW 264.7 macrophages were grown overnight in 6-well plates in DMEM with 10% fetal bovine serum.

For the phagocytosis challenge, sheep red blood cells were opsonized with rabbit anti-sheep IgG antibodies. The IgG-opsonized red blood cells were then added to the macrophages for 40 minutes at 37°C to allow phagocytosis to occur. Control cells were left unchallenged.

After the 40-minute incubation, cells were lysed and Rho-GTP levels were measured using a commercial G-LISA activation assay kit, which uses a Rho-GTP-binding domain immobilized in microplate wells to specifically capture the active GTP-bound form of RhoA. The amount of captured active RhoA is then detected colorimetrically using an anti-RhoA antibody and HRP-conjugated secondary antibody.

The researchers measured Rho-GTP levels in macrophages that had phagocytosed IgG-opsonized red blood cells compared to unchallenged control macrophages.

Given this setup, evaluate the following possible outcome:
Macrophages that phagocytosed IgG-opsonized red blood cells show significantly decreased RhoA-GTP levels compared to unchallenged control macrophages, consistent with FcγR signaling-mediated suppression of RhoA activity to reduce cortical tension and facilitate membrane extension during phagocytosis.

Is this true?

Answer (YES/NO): NO